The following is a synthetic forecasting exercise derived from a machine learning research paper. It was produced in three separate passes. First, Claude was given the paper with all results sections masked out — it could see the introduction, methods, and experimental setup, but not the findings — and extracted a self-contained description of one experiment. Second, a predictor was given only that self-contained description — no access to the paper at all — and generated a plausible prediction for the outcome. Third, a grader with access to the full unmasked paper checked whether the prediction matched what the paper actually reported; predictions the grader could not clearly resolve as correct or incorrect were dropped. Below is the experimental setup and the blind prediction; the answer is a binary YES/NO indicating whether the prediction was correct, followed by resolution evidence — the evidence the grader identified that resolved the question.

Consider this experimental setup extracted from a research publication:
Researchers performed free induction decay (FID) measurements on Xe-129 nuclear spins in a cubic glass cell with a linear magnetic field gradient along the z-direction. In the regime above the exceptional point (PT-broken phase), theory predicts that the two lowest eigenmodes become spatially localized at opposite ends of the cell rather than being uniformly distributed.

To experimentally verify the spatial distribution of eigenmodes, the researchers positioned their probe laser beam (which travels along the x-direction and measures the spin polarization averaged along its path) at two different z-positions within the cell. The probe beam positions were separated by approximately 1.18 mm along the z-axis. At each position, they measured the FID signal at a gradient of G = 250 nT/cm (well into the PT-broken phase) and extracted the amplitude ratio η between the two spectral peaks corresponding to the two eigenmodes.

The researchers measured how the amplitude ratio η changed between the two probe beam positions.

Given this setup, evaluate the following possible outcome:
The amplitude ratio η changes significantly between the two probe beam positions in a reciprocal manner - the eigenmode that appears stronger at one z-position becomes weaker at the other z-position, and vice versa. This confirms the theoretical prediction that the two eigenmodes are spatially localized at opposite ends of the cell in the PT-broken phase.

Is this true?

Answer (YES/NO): YES